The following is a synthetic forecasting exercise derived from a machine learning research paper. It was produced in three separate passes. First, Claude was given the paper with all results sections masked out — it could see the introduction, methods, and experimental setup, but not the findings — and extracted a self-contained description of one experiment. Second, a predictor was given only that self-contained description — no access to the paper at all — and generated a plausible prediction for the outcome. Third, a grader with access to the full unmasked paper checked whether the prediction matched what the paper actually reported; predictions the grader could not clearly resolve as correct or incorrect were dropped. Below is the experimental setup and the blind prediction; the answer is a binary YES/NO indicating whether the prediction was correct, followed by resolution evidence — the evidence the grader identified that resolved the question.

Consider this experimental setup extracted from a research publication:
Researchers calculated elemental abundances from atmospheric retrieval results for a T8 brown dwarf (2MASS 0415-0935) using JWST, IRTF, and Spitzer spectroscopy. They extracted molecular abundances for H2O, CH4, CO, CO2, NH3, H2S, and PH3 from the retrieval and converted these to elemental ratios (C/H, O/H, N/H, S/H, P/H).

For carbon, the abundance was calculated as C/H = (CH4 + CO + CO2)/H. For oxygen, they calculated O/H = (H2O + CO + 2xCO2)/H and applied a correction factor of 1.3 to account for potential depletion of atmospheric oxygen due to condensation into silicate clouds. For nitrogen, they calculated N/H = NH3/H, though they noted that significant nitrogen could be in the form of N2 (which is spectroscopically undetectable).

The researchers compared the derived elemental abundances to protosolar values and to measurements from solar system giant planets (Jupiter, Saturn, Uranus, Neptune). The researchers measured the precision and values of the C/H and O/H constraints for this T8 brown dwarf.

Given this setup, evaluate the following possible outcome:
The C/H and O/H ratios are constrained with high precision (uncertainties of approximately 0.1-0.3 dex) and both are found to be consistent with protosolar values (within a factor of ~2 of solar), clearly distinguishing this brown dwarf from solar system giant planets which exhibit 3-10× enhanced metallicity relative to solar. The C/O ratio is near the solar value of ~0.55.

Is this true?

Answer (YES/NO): NO